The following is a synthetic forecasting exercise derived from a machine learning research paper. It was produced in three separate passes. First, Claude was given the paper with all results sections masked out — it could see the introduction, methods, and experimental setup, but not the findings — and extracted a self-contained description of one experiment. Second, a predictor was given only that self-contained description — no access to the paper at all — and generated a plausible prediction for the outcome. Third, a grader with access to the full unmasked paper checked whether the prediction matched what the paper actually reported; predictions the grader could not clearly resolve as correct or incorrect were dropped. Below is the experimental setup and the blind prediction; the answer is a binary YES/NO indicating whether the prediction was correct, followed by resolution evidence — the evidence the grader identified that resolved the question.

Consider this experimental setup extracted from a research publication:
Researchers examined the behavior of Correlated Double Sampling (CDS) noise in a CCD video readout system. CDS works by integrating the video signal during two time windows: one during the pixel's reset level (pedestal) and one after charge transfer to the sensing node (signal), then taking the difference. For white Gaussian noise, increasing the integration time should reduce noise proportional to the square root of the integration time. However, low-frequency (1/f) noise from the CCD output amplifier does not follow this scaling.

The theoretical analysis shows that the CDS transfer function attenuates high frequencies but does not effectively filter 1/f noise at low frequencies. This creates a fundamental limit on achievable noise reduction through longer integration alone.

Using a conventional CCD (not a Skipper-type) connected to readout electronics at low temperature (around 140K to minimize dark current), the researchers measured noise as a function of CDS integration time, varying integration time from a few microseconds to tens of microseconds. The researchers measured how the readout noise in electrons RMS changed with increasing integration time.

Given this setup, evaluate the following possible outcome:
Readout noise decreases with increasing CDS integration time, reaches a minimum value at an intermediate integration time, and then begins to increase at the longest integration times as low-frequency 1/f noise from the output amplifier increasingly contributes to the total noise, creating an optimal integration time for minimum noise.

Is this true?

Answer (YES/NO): NO